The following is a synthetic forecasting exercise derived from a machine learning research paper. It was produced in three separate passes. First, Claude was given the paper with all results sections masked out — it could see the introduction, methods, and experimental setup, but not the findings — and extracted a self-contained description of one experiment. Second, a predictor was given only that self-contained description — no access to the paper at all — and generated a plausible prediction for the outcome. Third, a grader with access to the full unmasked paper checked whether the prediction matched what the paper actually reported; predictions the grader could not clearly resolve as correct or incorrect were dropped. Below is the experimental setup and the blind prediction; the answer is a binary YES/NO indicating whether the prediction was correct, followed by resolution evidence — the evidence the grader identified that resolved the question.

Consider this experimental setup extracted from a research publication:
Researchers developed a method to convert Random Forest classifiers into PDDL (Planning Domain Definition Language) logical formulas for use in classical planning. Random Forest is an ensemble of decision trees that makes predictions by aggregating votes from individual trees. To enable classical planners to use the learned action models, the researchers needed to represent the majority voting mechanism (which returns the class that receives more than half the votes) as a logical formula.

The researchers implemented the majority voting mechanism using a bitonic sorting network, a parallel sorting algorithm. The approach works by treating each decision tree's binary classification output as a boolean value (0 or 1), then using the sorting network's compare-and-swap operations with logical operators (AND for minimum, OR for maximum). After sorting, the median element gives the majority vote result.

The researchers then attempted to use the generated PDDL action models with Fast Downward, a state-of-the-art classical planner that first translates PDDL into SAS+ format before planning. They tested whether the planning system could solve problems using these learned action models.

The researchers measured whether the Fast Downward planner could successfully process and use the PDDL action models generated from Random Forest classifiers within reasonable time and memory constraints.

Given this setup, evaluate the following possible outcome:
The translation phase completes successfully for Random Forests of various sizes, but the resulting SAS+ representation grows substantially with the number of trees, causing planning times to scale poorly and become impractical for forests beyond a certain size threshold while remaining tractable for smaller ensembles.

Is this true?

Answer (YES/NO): NO